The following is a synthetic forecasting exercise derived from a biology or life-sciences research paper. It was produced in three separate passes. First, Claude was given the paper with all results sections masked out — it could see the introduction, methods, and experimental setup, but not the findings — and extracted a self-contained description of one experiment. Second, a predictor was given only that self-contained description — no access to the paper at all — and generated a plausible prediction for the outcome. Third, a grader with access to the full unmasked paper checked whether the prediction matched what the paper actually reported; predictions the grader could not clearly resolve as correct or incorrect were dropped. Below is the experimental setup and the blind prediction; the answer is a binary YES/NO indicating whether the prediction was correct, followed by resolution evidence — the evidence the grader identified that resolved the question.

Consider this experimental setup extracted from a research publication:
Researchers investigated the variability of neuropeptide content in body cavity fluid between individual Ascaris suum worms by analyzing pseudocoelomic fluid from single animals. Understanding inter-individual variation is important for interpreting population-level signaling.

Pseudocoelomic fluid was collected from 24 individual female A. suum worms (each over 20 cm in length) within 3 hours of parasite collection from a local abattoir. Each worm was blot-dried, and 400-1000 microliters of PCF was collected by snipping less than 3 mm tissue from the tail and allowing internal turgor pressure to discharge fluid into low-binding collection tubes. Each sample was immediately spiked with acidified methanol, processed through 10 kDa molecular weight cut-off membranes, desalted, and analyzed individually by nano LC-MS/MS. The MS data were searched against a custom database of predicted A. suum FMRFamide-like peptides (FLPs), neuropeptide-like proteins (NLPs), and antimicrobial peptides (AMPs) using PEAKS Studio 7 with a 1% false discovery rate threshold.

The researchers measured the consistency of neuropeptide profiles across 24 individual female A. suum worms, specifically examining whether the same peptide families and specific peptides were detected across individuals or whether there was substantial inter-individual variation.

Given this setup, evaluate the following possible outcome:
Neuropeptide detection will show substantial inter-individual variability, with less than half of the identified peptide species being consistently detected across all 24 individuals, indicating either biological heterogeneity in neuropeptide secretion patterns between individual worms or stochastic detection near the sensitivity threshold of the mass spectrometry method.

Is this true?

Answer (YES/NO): YES